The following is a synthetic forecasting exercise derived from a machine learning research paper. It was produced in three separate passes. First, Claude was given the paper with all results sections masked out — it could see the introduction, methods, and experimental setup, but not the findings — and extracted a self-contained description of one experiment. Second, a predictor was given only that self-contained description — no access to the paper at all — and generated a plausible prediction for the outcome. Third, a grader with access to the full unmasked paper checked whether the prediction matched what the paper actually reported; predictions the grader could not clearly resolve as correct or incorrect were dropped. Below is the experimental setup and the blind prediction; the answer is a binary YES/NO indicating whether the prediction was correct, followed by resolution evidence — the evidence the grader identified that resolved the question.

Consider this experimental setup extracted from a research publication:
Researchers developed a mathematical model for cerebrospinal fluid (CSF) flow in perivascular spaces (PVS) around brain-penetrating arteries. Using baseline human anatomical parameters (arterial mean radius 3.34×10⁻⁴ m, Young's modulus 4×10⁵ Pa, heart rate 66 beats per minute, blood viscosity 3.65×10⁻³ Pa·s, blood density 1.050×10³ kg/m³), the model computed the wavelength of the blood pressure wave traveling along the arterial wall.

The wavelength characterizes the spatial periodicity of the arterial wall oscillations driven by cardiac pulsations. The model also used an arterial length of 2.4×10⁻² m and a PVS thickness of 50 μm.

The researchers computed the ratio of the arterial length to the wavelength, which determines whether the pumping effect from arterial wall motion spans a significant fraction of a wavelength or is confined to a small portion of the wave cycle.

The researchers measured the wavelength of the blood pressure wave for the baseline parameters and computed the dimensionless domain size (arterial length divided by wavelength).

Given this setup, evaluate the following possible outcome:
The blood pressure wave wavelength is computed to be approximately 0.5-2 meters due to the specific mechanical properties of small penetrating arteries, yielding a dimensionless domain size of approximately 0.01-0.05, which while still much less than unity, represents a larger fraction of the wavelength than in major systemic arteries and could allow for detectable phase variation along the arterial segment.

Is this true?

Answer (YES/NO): NO